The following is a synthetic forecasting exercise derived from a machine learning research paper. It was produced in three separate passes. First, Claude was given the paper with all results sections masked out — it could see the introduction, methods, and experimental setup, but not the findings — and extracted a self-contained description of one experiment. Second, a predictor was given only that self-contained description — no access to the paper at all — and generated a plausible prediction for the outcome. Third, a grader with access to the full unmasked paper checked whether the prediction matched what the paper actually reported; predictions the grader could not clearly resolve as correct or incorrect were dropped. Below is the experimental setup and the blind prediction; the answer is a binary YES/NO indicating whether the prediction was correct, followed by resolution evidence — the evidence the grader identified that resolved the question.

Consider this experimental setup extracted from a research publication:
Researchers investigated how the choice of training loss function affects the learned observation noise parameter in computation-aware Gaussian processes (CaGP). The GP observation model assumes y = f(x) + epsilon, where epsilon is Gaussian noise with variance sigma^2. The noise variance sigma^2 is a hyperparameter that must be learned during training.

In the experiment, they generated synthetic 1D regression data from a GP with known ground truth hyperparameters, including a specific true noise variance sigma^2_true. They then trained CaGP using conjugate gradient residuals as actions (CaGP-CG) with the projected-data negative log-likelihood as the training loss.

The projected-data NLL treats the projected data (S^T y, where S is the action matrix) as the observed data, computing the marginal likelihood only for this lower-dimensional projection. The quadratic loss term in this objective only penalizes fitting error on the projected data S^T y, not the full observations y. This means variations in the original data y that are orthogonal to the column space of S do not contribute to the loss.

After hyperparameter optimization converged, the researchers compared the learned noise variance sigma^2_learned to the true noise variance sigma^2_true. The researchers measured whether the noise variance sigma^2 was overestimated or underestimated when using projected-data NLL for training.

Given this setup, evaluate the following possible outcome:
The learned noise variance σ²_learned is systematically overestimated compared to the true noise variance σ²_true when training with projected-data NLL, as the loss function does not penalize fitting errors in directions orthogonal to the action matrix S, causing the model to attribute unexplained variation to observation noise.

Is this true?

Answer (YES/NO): YES